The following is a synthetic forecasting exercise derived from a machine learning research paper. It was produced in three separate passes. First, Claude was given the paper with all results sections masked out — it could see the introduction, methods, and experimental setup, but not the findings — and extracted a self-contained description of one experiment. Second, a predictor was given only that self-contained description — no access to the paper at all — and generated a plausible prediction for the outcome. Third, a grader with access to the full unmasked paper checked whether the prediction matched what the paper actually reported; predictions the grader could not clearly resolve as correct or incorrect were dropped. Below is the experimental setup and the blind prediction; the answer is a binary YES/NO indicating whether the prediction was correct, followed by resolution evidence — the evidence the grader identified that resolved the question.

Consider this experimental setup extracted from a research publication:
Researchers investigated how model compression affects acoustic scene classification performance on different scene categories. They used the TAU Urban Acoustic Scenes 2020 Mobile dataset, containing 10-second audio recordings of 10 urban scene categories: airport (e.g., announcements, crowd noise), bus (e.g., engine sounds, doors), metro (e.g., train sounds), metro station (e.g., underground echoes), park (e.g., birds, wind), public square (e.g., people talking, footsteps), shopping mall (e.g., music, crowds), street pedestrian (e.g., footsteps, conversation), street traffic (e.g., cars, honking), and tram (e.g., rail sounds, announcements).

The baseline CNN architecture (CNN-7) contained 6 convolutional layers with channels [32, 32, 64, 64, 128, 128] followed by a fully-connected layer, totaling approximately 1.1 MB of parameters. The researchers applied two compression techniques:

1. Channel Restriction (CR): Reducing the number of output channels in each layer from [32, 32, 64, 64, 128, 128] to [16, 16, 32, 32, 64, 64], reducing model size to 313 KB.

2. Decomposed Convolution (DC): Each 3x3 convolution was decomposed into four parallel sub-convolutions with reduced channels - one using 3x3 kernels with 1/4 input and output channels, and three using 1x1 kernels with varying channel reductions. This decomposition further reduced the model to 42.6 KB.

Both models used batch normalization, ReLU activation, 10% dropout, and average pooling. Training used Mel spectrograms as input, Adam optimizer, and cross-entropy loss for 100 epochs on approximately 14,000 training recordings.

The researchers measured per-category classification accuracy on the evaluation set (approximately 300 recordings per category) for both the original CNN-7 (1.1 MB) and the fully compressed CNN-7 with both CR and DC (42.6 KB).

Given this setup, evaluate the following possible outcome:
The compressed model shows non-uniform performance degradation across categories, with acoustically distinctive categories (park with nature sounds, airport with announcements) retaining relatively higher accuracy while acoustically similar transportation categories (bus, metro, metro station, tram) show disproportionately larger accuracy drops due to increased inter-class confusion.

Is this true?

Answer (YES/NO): NO